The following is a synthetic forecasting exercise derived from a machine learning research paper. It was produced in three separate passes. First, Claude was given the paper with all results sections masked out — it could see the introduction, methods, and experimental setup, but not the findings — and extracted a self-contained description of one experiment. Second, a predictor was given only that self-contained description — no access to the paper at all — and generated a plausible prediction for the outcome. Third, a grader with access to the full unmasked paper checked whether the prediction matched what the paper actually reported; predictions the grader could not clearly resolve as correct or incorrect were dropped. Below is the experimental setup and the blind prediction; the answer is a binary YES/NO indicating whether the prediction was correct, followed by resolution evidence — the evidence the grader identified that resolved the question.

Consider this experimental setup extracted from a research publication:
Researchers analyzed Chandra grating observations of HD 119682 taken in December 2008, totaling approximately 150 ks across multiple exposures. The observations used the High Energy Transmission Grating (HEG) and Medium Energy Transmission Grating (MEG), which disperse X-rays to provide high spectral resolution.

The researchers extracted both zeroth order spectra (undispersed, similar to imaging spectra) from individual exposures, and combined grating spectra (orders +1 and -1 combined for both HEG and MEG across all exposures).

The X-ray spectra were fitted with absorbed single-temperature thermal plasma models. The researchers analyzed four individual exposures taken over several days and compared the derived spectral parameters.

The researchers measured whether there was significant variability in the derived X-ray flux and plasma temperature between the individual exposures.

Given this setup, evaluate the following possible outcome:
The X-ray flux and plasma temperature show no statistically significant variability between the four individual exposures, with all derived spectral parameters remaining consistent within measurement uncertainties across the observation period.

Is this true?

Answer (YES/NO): NO